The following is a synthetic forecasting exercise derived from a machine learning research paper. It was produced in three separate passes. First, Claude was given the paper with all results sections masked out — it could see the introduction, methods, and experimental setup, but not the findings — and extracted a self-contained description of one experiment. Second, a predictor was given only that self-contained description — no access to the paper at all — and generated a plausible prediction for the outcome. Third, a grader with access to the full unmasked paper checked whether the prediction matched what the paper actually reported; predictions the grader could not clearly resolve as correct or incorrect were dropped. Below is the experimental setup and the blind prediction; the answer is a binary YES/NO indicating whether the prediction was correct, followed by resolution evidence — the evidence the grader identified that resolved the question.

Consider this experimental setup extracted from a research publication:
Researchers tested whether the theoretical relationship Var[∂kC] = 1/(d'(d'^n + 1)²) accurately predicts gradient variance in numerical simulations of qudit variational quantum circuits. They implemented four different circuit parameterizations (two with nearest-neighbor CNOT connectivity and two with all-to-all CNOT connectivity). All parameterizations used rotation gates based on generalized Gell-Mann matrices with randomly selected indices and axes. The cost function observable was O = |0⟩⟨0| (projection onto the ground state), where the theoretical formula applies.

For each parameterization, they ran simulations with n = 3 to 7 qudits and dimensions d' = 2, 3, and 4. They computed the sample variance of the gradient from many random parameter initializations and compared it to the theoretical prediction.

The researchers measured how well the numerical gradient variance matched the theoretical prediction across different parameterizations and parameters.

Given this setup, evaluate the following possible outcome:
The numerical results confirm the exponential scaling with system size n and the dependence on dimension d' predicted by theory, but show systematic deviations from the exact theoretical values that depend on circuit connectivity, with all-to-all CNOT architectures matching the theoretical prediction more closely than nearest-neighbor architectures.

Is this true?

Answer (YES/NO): NO